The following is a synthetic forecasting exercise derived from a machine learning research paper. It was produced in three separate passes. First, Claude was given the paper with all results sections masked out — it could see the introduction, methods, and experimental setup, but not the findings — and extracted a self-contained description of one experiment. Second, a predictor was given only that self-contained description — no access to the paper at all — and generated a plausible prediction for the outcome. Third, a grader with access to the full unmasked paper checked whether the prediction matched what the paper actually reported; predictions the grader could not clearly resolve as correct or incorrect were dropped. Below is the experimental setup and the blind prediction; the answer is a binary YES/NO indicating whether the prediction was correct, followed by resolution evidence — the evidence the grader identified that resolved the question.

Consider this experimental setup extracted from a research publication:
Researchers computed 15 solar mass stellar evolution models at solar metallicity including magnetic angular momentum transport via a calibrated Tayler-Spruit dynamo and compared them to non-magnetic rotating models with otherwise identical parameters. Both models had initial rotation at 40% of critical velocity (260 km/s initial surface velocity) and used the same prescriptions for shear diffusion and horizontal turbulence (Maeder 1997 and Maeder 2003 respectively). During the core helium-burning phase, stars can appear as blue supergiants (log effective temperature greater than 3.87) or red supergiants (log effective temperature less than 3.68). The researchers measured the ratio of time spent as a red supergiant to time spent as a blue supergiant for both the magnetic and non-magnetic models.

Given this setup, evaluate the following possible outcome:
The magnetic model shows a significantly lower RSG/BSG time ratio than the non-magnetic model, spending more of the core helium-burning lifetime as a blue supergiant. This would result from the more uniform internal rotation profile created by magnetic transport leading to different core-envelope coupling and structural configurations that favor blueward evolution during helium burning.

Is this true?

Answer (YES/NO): NO